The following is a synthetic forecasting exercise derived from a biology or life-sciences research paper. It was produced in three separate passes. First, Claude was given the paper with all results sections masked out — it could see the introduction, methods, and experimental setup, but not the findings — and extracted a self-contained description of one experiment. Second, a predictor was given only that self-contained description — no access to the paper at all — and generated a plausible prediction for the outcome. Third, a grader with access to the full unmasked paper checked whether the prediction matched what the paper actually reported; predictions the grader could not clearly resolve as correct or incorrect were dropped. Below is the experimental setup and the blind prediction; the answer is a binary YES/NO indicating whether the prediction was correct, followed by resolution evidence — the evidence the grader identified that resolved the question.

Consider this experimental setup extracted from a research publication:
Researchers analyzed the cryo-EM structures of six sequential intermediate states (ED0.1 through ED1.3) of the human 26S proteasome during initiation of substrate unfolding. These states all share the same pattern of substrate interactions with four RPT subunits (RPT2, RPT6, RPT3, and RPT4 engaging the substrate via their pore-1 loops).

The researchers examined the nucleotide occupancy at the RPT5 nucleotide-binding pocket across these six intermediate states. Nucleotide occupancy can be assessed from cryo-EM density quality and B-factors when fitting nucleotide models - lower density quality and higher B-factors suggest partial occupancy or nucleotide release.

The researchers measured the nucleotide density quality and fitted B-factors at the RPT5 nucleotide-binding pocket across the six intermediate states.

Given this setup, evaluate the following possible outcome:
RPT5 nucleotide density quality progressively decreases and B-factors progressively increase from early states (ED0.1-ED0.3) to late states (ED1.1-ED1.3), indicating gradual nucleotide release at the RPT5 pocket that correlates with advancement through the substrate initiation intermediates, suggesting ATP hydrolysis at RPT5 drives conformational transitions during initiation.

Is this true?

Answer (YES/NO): NO